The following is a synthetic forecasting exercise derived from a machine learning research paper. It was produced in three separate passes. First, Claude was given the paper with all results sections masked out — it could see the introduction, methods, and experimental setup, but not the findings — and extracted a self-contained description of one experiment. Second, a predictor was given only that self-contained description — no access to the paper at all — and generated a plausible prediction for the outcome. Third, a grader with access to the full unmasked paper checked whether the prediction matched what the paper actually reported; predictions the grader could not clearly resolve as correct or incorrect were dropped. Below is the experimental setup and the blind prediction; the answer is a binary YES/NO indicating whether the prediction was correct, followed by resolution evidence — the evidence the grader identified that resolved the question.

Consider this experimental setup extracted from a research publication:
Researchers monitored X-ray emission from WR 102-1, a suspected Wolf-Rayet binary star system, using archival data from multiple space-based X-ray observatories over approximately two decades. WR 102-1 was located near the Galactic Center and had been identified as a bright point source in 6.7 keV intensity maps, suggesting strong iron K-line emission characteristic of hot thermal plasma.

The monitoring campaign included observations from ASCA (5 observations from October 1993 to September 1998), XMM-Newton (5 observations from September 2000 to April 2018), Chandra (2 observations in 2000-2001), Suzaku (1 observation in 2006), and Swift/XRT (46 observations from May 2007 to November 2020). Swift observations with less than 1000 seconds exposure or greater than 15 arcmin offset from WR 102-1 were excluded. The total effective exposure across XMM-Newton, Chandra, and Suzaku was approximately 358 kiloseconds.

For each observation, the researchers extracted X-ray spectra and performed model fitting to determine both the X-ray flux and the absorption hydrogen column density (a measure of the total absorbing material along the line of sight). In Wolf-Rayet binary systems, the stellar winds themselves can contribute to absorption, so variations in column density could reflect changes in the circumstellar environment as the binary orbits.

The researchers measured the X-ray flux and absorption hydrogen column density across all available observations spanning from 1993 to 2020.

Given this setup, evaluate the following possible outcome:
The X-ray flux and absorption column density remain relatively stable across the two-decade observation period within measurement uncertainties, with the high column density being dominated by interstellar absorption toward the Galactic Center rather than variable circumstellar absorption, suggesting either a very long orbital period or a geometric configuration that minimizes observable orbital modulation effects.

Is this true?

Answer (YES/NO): NO